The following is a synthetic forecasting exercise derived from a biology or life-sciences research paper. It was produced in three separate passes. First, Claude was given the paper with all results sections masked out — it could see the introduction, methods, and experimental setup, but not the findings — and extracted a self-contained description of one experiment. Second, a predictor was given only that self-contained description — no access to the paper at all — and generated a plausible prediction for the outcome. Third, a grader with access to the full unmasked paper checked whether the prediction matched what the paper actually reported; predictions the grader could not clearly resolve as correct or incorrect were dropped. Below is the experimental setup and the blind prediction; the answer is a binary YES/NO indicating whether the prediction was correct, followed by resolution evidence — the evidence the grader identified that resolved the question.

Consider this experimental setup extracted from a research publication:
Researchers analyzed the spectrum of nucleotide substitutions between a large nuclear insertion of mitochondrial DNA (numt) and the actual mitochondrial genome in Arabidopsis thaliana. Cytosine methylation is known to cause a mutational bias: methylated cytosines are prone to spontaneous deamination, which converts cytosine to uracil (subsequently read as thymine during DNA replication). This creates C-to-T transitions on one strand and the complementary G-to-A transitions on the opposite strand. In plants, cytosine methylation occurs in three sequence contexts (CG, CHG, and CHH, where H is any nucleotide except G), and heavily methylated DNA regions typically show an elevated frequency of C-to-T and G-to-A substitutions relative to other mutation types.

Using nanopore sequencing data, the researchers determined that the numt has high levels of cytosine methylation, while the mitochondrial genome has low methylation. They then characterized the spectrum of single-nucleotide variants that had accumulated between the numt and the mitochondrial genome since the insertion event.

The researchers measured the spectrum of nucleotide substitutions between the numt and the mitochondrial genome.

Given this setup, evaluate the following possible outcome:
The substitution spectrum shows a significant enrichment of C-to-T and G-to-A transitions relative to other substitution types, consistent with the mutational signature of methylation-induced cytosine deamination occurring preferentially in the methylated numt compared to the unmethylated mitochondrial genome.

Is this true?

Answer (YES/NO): YES